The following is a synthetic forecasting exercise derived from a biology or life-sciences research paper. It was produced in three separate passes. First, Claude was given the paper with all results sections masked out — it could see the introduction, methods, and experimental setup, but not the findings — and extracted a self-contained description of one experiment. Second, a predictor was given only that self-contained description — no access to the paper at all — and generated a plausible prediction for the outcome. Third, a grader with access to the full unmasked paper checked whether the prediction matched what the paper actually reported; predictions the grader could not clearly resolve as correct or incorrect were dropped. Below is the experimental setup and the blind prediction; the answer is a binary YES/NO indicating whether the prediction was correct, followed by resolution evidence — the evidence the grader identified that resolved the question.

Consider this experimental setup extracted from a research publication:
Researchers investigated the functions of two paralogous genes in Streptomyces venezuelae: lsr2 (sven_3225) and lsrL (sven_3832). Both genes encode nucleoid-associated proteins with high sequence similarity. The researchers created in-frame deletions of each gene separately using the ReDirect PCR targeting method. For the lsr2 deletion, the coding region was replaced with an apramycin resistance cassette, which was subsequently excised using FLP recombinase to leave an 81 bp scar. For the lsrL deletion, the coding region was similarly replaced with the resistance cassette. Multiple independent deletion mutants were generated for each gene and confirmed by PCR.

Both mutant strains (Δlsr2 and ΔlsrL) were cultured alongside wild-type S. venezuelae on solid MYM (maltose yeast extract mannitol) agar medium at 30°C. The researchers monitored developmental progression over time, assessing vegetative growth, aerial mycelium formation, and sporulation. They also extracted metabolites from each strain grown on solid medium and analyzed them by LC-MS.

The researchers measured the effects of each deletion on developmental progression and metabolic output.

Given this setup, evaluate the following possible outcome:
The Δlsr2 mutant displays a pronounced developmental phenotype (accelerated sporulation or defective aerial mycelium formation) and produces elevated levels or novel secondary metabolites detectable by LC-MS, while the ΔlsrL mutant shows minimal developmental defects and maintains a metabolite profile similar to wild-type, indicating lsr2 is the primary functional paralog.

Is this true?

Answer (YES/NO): NO